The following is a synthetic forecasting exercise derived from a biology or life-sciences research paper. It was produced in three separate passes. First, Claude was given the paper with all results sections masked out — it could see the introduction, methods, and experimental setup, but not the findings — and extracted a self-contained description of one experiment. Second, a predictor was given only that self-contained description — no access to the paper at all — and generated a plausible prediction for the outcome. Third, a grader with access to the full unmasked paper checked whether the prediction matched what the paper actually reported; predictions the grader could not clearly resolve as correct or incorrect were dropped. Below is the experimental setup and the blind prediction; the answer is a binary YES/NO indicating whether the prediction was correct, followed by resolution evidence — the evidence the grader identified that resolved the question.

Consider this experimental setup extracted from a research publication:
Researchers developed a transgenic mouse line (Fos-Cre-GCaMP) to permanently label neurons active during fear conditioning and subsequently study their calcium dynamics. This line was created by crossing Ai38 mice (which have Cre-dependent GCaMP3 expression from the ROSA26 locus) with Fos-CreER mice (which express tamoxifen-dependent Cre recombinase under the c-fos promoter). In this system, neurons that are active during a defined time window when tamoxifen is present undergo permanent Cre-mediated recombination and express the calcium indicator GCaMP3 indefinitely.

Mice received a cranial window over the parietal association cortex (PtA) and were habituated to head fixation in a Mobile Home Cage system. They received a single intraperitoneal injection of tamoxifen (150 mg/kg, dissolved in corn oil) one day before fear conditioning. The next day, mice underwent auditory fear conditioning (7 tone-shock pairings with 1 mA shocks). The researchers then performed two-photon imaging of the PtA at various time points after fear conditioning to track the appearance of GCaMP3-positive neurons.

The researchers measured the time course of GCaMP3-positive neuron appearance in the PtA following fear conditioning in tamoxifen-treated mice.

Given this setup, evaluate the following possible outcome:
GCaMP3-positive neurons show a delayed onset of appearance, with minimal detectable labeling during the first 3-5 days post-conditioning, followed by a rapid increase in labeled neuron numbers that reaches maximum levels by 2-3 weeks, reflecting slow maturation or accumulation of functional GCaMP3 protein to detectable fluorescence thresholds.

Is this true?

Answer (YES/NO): NO